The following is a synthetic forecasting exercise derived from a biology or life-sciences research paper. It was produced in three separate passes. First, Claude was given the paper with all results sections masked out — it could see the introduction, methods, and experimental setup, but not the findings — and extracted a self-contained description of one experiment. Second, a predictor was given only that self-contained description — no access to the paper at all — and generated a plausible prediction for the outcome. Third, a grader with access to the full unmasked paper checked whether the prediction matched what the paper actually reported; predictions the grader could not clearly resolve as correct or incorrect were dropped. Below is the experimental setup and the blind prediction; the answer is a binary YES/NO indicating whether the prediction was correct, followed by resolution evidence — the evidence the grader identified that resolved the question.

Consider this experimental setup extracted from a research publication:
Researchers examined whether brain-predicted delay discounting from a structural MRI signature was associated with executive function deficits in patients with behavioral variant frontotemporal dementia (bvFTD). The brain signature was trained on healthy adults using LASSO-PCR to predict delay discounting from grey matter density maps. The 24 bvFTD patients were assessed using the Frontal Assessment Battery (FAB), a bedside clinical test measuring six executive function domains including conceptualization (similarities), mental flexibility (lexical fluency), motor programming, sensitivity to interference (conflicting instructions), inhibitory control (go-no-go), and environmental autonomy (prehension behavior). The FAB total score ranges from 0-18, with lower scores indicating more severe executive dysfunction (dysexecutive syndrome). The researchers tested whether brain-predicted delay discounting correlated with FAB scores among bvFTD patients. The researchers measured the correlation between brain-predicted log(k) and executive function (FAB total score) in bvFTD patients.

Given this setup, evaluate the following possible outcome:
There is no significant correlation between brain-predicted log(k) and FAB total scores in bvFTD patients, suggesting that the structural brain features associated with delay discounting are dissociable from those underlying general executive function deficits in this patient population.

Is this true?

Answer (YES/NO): NO